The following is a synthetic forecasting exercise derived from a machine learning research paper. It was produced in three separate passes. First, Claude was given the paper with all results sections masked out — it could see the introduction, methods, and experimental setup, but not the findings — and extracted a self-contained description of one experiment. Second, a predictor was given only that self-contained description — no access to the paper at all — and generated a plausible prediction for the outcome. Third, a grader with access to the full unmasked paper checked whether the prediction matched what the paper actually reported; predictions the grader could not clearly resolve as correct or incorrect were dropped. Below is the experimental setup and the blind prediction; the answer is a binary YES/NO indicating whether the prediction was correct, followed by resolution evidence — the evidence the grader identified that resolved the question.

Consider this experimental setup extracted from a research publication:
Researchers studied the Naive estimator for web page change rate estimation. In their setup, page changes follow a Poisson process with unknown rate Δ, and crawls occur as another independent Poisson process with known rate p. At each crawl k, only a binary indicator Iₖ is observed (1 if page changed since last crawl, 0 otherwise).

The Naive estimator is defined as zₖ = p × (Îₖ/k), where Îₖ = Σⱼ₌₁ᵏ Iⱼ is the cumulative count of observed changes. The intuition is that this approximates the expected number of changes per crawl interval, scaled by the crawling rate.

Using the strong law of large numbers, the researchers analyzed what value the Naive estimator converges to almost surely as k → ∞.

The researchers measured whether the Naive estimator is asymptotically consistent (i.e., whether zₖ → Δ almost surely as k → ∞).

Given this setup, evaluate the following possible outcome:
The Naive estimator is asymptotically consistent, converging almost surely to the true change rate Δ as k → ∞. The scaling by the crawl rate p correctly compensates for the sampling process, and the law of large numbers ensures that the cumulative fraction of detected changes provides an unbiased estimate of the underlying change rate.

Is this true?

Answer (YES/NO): NO